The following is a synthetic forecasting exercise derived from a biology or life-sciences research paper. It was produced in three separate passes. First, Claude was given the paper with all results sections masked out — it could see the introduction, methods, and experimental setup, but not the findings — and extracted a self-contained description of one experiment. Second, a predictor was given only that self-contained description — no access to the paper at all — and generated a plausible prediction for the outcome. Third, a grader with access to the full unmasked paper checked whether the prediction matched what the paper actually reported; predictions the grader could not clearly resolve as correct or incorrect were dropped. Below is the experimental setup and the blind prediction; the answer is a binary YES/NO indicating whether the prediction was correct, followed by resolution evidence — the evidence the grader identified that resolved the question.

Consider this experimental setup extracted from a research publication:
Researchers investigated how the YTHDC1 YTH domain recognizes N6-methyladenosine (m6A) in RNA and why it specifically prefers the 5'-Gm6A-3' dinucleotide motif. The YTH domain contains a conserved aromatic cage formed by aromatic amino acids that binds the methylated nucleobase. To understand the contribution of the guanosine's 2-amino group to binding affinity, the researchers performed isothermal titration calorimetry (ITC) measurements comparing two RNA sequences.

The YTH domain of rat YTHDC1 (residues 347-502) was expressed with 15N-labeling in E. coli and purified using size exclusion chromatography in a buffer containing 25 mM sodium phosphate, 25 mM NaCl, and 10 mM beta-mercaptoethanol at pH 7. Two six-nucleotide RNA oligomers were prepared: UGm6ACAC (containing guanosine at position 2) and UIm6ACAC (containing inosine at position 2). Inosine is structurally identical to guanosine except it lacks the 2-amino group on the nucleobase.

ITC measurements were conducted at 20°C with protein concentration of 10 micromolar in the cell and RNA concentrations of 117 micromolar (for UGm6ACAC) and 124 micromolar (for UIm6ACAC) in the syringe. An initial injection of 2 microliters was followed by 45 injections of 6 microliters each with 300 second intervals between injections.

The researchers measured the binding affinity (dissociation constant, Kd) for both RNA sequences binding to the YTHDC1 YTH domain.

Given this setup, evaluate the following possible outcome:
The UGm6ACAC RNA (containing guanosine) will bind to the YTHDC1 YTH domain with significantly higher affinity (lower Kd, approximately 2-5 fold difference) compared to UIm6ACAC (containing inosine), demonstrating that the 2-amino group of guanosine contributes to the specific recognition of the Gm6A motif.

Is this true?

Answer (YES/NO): NO